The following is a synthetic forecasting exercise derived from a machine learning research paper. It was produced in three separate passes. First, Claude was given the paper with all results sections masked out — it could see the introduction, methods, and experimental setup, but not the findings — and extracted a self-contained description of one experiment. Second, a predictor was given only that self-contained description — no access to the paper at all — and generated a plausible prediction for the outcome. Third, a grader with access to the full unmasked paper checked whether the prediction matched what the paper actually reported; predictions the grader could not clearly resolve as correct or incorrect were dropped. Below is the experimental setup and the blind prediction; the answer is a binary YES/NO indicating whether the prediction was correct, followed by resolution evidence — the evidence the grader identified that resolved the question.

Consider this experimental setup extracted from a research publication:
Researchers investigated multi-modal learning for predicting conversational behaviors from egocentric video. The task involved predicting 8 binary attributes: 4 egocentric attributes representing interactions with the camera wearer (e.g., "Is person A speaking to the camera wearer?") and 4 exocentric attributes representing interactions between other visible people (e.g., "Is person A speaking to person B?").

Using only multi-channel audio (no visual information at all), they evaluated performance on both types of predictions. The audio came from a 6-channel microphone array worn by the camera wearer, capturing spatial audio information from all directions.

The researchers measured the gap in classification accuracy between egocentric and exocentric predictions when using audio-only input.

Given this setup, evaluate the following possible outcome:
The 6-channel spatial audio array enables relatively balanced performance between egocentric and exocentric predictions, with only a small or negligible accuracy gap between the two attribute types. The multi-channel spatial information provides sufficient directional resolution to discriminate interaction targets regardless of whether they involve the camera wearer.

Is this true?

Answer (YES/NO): NO